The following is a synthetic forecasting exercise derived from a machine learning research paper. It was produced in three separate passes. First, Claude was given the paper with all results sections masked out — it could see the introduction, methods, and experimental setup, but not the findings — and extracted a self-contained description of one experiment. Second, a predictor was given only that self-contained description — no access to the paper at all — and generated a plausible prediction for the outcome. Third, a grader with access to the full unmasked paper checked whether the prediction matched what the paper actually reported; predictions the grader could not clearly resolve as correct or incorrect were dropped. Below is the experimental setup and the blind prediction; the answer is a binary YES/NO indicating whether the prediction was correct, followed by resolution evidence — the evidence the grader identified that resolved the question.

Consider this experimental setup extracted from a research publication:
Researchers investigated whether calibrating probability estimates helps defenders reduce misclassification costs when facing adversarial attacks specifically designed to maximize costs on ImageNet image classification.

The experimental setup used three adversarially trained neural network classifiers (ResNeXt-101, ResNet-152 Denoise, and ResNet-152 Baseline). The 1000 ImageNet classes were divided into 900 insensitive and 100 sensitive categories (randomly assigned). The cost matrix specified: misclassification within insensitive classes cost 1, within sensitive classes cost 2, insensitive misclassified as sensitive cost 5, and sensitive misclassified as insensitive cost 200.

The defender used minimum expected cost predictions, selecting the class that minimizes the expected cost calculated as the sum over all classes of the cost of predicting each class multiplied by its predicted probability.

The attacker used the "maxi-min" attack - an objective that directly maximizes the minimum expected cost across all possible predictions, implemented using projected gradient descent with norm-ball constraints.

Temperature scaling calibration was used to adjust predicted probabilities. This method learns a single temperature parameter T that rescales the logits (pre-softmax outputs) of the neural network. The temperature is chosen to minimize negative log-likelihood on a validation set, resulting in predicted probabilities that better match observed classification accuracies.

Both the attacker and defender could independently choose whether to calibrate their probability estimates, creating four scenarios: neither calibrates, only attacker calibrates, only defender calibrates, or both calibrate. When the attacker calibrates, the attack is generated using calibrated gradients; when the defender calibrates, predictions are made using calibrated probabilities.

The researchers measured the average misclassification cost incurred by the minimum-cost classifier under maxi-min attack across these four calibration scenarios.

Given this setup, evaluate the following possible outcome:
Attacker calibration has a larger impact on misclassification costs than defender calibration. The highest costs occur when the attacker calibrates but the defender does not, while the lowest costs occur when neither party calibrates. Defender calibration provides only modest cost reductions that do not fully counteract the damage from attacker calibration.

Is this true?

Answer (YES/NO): NO